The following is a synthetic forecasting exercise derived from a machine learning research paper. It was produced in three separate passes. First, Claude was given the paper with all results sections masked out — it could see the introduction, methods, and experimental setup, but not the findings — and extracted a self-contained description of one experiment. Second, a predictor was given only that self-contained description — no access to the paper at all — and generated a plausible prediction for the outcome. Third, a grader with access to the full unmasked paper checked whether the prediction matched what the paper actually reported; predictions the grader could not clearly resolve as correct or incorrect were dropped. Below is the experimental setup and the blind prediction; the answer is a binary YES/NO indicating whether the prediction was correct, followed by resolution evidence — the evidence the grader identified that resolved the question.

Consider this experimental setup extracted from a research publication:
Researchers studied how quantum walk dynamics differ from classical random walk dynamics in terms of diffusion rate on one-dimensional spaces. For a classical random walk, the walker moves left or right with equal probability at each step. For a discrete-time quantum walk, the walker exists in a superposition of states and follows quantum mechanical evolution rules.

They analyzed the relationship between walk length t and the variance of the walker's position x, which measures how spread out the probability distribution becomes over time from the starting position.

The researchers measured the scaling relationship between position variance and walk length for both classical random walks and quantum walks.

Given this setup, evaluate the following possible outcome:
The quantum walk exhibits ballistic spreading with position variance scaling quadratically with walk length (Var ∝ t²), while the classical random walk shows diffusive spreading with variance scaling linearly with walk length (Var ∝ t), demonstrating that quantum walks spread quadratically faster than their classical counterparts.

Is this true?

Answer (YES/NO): YES